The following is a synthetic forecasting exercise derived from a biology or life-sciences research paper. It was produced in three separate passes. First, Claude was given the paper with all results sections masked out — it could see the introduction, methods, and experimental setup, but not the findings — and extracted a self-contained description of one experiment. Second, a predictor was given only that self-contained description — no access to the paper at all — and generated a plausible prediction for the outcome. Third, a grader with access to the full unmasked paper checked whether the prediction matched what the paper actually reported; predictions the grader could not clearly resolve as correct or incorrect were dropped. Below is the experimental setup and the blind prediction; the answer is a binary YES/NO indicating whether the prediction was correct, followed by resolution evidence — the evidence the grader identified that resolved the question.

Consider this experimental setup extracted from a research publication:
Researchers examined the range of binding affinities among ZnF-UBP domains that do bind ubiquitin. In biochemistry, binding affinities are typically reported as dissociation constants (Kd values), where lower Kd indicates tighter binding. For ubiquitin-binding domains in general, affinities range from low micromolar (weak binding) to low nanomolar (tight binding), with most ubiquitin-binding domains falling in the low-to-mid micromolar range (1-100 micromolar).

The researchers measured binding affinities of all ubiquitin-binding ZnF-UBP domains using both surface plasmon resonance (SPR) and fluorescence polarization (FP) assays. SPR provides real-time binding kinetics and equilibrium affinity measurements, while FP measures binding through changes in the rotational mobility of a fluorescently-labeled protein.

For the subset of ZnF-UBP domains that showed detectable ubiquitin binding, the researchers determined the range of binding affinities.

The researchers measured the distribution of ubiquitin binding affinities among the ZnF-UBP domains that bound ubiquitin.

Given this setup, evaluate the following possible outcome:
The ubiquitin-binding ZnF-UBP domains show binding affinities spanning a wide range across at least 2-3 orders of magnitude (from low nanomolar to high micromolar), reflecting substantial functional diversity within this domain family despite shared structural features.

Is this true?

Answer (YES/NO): NO